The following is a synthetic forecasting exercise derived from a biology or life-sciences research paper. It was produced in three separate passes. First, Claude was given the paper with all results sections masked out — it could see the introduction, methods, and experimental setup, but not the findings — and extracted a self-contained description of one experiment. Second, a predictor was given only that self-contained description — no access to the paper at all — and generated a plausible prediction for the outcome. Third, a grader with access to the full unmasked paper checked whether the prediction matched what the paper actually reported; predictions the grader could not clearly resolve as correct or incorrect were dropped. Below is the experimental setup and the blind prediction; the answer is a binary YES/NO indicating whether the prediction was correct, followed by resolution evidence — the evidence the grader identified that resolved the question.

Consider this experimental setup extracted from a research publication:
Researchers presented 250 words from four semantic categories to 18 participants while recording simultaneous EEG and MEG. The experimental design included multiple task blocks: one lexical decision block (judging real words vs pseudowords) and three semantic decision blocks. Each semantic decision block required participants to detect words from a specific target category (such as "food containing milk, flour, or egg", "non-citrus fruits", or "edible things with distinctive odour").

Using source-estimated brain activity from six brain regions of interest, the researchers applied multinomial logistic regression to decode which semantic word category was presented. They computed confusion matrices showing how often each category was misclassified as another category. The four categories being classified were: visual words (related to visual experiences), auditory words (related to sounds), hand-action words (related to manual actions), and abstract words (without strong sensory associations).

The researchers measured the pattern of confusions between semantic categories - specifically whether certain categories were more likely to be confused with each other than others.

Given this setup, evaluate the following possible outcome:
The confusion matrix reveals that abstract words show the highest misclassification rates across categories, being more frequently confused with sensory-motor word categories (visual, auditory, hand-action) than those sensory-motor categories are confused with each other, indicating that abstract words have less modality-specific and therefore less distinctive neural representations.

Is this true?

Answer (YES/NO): NO